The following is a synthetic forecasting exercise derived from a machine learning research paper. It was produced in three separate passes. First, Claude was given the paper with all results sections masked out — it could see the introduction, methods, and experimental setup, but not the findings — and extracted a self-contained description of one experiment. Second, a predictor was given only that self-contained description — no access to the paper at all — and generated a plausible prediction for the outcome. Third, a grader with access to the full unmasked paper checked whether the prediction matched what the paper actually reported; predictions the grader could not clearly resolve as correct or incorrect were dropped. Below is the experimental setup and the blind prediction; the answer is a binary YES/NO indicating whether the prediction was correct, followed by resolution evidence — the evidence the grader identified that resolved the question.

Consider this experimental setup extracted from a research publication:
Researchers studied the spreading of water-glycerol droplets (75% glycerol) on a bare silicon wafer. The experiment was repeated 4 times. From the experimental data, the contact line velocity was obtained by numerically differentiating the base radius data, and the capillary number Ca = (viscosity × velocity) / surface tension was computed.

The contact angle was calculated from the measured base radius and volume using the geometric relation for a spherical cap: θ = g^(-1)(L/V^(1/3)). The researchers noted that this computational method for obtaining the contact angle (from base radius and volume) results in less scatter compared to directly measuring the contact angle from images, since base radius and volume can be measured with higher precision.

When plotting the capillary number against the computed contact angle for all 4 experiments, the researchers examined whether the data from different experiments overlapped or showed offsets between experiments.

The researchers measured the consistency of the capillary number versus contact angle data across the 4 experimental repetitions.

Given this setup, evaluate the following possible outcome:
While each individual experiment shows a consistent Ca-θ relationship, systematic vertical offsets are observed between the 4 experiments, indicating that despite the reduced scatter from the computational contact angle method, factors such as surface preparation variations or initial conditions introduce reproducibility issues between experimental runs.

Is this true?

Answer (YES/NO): NO